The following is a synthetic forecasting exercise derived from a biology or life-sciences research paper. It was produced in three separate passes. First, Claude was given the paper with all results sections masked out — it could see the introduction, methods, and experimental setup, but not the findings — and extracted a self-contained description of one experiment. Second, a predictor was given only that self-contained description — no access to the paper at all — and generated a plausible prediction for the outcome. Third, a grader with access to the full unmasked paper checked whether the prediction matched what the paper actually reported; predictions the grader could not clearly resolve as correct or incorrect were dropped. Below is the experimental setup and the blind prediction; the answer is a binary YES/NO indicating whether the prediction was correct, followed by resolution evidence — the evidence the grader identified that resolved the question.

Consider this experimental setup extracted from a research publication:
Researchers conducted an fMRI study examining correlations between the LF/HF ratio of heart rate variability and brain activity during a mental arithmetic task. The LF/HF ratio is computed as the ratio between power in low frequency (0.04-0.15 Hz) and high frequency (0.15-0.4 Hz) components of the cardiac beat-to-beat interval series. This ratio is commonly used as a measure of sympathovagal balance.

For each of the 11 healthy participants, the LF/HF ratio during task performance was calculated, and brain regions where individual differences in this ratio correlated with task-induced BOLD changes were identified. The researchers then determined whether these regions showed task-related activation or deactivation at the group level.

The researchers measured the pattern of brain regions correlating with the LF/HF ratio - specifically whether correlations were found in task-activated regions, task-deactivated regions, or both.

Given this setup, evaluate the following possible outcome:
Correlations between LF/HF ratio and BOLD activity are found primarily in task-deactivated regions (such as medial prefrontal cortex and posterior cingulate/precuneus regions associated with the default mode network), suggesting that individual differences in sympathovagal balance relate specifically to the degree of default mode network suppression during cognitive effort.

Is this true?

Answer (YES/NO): NO